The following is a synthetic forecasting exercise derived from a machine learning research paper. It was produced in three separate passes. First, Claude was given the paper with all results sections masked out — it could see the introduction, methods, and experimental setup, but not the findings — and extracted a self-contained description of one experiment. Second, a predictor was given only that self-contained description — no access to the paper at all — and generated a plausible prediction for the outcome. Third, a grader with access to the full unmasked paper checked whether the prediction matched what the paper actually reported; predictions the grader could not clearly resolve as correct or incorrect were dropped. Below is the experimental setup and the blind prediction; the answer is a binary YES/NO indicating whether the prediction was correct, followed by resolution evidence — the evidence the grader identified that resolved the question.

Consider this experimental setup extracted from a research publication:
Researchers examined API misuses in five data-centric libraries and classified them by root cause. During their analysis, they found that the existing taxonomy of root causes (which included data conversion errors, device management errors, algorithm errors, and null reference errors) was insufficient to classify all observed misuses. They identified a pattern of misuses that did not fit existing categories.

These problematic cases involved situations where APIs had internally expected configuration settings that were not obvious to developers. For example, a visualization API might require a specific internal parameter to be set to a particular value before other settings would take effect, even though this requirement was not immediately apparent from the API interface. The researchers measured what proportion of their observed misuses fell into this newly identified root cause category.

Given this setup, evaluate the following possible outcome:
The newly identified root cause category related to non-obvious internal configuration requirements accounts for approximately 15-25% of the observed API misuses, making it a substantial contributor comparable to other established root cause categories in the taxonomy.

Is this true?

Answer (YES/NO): YES